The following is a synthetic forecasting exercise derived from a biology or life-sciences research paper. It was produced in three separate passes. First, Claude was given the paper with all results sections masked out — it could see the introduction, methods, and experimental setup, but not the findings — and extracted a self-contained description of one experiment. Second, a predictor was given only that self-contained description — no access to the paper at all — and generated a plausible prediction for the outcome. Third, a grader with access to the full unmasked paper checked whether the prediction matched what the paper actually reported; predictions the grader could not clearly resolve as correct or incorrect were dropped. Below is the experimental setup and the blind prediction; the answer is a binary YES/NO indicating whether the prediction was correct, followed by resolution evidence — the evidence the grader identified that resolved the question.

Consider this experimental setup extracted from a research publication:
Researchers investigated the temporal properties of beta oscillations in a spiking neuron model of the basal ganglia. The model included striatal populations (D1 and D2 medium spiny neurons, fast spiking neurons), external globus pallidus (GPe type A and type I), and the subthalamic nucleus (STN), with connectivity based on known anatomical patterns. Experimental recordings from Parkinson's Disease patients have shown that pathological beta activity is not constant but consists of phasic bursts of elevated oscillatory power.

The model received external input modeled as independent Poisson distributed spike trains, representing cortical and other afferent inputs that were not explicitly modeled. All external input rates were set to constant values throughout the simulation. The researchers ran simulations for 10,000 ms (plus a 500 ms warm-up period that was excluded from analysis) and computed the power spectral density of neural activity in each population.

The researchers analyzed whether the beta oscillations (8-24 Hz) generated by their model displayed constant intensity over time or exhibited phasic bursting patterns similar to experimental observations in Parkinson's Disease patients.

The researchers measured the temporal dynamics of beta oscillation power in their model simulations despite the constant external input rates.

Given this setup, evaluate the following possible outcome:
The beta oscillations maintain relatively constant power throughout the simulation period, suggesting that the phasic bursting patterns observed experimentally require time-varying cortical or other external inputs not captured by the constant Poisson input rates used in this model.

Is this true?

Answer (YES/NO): NO